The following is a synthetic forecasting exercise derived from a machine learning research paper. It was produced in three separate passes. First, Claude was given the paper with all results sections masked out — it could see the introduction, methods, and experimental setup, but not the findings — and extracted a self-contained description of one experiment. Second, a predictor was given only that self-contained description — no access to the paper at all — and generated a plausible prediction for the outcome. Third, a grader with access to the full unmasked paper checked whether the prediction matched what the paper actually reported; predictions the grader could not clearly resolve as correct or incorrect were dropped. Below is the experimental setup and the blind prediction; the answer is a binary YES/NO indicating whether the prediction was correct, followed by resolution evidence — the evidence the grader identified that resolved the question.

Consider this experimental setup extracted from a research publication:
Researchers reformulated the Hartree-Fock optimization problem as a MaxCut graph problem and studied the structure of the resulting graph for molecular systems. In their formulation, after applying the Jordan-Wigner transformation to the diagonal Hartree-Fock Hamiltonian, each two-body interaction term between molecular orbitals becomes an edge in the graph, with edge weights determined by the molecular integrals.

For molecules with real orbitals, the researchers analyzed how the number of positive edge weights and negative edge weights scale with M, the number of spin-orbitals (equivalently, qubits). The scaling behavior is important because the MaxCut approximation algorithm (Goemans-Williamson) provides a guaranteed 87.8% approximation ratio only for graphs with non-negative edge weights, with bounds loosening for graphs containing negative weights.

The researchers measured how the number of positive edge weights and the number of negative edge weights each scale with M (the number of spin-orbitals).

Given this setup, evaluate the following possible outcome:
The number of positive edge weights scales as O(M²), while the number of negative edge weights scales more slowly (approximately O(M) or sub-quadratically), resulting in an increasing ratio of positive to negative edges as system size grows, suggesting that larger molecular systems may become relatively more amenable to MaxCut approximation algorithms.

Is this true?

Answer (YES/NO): YES